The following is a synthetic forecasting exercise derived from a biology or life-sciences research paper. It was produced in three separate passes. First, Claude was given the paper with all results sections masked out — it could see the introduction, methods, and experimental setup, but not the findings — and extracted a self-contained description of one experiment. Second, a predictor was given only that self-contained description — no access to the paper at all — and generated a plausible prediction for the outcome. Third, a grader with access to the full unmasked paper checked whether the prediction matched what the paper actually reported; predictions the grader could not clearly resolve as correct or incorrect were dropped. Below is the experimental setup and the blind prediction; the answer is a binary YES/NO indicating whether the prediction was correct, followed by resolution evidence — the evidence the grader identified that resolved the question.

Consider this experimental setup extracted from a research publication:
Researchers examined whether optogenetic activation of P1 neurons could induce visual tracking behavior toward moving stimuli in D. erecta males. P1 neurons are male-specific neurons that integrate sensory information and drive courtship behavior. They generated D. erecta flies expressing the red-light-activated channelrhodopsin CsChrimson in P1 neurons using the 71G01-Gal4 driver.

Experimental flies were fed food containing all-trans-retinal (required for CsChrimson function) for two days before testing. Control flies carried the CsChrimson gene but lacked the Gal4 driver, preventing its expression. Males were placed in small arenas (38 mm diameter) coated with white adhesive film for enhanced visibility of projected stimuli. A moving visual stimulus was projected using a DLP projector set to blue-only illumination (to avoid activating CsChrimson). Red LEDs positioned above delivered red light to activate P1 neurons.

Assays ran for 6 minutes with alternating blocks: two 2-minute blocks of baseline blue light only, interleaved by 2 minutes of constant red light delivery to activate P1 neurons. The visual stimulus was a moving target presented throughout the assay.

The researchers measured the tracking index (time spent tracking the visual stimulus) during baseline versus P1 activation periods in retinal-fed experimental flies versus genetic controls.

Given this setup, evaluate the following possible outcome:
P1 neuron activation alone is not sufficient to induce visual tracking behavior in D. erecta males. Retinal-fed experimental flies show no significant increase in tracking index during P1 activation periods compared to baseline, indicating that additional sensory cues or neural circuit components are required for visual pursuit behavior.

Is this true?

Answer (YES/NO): NO